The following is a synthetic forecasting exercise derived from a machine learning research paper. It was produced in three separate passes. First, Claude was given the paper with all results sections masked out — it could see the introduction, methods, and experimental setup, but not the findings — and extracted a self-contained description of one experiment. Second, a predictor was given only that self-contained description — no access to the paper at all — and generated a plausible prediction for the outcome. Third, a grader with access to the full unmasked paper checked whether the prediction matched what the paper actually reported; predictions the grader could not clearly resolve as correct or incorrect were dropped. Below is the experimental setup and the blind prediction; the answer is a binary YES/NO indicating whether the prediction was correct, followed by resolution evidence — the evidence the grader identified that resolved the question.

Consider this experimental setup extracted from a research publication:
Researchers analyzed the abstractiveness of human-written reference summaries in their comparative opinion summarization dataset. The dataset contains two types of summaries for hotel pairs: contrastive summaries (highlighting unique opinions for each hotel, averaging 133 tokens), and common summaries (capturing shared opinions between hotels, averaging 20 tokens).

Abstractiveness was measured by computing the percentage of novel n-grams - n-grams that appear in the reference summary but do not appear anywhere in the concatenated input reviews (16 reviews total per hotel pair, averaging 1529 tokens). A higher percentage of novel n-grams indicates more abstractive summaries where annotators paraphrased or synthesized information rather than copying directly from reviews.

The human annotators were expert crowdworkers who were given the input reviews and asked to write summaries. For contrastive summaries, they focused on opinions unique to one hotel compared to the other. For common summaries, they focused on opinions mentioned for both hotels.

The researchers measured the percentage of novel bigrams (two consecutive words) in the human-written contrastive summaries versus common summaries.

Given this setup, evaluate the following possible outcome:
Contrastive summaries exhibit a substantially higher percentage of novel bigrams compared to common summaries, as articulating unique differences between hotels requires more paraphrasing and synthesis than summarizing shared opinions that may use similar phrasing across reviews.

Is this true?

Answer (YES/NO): YES